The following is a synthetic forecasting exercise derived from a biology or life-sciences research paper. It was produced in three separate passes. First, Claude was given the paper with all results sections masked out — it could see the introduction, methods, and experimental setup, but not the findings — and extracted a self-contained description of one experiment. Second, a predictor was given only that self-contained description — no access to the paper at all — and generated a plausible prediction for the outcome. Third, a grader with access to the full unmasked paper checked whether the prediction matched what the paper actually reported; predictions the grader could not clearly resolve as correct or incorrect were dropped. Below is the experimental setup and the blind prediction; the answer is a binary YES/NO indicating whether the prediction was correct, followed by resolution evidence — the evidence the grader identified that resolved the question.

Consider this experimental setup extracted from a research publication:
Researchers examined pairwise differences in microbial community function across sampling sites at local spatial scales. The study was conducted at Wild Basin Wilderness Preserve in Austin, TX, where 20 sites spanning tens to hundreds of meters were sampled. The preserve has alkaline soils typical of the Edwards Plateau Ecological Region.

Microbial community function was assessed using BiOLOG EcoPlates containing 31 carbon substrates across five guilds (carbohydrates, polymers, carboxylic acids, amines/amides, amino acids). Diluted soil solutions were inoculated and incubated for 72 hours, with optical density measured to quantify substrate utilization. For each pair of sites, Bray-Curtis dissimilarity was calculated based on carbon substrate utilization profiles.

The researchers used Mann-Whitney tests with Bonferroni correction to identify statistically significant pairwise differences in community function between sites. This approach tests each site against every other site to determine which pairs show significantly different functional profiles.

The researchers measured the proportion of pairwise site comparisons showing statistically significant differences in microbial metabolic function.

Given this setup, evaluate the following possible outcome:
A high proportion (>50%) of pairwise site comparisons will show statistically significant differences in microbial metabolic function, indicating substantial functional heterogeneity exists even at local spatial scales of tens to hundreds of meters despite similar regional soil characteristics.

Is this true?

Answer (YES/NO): NO